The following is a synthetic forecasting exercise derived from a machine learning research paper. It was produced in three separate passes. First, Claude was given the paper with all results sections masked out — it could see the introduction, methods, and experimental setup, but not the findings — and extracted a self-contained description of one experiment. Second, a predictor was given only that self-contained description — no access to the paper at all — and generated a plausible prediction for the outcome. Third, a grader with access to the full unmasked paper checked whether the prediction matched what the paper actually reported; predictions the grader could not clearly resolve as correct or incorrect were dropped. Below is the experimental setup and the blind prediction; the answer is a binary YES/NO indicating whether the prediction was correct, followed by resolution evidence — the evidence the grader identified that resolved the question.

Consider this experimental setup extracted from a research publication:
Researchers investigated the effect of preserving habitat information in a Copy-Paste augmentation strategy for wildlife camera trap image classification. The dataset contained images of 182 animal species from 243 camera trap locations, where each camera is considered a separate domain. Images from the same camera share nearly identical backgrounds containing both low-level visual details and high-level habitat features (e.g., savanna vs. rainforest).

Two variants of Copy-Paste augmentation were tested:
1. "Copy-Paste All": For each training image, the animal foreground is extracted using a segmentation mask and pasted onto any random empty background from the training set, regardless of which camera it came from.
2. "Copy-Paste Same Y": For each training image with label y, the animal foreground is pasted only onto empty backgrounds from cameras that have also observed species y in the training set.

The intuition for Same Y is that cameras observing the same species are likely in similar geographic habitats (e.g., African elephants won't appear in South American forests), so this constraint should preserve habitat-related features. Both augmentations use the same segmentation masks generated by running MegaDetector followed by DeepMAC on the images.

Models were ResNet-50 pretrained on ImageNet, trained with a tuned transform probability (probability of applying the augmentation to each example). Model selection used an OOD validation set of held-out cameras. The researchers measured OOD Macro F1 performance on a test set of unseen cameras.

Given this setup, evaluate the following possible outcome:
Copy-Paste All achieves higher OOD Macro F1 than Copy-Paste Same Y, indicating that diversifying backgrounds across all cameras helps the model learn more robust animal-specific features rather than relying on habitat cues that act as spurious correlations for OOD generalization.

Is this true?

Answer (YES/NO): NO